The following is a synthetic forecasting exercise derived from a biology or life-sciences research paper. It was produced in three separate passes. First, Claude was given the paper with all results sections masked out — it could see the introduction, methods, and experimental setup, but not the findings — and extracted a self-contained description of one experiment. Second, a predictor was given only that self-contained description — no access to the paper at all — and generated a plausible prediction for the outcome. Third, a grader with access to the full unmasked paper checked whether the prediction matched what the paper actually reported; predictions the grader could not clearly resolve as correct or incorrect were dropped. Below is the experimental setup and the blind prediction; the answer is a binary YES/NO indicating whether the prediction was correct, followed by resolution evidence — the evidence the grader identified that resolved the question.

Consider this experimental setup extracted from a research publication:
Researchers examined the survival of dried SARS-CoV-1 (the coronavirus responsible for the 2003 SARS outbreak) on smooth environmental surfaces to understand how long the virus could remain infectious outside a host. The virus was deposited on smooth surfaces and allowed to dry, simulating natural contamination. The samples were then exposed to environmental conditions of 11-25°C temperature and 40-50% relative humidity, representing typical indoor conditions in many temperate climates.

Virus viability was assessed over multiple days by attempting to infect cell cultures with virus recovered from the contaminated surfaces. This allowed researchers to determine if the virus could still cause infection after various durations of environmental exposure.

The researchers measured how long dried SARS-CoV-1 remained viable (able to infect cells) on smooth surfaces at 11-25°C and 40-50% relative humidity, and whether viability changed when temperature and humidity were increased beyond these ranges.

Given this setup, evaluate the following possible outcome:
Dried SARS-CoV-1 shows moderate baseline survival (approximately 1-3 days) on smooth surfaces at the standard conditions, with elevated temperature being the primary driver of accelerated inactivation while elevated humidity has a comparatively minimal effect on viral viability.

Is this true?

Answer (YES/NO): NO